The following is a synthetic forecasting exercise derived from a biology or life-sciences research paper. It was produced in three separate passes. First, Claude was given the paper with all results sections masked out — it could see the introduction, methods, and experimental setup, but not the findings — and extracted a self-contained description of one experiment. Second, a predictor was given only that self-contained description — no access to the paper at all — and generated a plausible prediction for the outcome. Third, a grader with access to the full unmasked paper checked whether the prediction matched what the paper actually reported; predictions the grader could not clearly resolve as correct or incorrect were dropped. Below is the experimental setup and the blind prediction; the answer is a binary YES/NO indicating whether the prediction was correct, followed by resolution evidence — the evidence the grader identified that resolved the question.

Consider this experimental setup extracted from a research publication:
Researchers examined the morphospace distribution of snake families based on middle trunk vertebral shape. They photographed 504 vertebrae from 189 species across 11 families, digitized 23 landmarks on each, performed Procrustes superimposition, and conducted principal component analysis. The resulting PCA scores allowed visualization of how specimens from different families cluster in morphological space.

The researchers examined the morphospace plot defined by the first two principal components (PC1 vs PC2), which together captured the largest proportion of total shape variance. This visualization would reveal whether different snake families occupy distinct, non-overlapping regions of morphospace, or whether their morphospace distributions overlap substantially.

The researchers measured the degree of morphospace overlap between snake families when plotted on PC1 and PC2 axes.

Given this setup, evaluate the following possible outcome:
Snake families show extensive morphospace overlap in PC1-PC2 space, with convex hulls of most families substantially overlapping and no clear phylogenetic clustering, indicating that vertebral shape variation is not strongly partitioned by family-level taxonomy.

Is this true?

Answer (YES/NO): NO